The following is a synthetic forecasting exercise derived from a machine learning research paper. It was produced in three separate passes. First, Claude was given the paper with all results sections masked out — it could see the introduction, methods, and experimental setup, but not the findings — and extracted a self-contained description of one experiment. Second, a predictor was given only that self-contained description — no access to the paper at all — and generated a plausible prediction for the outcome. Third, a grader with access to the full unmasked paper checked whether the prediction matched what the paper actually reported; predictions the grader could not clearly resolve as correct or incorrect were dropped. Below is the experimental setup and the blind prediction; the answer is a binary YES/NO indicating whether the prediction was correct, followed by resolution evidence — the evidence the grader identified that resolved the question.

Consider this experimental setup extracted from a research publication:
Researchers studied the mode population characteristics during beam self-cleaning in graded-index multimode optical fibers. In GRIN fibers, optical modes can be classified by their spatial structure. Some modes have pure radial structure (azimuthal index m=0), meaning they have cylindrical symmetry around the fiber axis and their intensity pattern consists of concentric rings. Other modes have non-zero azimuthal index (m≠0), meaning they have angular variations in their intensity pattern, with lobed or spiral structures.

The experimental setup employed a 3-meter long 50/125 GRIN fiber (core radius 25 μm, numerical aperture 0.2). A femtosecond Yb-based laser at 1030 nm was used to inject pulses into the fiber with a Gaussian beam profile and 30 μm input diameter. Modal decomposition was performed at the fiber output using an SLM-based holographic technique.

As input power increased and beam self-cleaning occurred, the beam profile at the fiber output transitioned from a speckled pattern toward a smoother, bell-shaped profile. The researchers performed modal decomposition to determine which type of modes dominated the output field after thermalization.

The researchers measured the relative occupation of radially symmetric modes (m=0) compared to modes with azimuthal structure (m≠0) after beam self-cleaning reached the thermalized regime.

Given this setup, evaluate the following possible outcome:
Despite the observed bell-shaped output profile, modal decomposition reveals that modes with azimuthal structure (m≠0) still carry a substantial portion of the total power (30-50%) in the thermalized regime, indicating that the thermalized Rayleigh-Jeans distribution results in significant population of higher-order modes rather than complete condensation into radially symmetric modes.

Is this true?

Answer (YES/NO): NO